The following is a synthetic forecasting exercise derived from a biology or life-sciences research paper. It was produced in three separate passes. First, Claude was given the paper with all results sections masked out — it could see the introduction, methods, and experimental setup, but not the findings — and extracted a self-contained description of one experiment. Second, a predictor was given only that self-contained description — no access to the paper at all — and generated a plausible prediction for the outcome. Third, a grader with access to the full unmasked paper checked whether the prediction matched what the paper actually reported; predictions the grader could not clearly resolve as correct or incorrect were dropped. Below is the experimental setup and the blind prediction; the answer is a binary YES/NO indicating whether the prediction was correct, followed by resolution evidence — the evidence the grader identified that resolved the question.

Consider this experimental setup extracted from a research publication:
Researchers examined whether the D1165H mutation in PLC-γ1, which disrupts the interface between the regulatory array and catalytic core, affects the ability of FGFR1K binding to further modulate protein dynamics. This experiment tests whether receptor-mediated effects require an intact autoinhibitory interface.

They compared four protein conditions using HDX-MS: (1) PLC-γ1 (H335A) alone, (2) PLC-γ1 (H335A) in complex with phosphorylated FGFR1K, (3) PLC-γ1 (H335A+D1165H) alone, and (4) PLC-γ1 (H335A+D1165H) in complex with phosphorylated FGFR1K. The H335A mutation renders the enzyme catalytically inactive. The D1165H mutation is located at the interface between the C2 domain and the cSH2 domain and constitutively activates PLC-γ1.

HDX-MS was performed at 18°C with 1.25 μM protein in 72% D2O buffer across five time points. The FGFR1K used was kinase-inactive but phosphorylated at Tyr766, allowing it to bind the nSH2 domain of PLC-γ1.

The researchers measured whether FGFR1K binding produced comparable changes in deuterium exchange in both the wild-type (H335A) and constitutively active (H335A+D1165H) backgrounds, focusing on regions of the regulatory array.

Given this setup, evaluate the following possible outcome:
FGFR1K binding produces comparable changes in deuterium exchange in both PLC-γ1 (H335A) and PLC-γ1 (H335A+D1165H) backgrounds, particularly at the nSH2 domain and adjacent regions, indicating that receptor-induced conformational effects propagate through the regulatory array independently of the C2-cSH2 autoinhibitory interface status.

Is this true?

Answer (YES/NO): YES